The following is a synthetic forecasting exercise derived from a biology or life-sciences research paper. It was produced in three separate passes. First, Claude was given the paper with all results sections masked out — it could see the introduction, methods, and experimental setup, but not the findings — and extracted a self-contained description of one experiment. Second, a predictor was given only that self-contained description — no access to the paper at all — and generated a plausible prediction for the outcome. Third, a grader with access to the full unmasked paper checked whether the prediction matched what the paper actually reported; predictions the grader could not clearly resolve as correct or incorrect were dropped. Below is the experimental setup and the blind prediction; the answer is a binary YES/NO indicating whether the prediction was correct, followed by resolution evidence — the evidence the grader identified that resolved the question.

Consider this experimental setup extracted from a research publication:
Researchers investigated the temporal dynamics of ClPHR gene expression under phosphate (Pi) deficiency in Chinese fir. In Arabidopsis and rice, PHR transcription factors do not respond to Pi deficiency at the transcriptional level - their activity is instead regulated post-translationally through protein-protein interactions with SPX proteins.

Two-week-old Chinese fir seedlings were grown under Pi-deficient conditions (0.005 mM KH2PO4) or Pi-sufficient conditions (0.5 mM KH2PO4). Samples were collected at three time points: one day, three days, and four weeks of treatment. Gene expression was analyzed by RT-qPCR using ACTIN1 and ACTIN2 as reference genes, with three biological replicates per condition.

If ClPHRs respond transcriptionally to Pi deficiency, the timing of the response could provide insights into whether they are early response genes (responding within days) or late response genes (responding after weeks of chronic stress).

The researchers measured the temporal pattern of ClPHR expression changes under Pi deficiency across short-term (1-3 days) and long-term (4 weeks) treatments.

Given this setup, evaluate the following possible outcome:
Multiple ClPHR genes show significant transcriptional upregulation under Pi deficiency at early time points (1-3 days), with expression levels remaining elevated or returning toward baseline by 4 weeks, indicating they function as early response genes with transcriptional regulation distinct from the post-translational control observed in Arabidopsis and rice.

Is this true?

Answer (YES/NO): NO